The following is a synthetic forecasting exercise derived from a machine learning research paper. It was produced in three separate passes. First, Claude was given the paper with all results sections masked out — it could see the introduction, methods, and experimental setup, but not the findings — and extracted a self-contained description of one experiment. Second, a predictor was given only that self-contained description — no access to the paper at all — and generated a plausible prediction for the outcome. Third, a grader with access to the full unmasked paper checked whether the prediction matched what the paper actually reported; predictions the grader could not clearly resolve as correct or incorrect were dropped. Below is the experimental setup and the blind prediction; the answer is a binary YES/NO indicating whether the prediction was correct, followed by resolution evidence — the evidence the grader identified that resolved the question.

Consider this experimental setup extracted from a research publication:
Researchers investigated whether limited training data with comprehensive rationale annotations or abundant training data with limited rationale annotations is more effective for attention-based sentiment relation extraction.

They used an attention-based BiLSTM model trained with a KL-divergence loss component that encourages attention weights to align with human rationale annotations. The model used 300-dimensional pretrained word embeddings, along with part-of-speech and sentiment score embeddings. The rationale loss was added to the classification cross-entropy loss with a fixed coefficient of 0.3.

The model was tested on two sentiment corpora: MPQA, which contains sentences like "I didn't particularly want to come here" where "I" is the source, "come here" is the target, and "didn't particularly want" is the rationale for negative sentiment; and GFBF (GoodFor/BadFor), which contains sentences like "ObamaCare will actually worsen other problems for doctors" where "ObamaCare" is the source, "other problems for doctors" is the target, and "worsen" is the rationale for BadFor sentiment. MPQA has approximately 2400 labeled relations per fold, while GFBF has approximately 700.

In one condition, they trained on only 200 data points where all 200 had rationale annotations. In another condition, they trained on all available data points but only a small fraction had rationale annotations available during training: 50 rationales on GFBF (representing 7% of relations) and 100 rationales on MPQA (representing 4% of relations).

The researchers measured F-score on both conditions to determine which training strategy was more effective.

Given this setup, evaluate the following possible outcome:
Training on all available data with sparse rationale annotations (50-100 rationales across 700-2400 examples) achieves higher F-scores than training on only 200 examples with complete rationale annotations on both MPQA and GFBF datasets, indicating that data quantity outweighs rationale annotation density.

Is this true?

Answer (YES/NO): YES